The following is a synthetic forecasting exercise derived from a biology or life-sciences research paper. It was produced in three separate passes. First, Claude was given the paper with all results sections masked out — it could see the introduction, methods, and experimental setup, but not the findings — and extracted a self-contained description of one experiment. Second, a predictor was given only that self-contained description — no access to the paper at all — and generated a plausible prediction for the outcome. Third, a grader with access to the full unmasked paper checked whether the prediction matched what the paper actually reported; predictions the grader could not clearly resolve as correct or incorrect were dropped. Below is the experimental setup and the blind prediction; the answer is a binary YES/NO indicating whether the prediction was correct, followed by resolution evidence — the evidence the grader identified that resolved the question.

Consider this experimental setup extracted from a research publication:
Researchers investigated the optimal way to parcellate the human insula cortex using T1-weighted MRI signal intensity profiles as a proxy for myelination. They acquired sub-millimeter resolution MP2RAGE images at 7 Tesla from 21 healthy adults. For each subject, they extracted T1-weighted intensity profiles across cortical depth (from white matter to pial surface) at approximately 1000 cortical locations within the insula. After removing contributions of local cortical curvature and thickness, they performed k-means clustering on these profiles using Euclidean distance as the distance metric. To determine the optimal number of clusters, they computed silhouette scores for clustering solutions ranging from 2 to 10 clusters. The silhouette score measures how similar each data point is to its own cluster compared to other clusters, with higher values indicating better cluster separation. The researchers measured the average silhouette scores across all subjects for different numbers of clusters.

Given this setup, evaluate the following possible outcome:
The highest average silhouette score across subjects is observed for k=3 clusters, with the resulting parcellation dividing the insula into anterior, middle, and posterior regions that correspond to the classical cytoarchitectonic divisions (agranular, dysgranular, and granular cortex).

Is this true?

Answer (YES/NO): NO